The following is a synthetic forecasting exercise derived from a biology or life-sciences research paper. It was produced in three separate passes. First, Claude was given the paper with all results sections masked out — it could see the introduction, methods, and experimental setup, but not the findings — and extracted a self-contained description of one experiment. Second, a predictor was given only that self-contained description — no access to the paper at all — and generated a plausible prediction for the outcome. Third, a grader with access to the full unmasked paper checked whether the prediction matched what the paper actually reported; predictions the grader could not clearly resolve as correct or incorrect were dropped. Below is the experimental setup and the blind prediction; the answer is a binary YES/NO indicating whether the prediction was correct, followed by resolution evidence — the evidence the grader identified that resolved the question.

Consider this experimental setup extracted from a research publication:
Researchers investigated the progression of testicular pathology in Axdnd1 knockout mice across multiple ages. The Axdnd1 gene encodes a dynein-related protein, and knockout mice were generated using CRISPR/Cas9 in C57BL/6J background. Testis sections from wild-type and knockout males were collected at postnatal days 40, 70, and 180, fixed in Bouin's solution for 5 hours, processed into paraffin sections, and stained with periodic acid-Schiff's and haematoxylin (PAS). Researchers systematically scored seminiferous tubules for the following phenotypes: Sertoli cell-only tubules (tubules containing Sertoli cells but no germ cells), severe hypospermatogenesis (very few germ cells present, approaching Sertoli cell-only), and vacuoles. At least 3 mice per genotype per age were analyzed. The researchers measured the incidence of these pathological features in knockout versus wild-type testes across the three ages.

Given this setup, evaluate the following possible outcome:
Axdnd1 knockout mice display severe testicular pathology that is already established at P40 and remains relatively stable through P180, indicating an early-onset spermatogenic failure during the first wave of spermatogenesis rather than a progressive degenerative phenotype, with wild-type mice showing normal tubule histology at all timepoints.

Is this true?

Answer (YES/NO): NO